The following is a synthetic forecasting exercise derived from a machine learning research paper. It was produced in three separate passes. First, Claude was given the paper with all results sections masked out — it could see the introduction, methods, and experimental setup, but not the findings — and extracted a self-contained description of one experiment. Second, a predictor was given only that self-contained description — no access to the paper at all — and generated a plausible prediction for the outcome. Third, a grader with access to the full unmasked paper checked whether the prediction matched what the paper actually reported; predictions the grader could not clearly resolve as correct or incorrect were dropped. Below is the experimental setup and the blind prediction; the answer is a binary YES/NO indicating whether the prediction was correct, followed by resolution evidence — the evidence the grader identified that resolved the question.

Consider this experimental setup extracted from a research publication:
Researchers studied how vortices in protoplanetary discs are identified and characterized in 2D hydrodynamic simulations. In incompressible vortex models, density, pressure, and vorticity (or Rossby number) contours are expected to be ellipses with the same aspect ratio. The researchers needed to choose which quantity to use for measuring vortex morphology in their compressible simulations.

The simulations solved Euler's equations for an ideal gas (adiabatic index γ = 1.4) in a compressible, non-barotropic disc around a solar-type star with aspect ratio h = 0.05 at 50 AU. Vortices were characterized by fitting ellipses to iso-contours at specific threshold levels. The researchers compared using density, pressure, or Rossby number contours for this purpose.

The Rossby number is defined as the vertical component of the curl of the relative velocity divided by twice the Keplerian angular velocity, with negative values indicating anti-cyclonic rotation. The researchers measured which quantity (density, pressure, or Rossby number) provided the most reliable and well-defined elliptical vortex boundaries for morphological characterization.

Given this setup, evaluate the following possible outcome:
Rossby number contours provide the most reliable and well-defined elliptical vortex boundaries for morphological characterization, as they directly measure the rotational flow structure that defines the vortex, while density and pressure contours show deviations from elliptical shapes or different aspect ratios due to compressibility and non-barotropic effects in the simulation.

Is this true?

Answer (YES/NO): YES